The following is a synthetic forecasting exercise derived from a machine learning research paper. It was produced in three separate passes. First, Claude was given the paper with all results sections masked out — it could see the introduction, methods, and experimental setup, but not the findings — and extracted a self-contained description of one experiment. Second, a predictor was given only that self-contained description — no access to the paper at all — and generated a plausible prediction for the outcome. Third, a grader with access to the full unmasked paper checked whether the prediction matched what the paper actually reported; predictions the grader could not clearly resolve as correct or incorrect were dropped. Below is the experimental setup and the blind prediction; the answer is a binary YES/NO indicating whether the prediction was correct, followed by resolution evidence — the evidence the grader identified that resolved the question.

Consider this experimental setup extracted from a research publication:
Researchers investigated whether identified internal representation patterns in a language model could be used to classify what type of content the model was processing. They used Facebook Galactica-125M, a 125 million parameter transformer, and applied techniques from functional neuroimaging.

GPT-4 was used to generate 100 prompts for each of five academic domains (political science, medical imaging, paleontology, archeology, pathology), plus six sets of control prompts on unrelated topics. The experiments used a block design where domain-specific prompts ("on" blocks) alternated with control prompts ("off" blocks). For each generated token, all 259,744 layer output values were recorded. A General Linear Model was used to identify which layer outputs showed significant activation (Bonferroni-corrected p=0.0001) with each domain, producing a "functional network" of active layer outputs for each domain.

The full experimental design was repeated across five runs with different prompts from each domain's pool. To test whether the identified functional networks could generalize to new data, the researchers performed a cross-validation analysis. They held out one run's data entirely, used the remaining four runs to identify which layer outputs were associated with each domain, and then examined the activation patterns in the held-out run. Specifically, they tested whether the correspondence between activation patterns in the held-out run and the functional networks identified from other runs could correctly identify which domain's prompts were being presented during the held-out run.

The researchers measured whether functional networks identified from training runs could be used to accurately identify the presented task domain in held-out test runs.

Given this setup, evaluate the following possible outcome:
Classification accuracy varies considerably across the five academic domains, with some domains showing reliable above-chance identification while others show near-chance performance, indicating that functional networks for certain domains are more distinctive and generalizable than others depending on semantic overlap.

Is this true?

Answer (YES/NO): NO